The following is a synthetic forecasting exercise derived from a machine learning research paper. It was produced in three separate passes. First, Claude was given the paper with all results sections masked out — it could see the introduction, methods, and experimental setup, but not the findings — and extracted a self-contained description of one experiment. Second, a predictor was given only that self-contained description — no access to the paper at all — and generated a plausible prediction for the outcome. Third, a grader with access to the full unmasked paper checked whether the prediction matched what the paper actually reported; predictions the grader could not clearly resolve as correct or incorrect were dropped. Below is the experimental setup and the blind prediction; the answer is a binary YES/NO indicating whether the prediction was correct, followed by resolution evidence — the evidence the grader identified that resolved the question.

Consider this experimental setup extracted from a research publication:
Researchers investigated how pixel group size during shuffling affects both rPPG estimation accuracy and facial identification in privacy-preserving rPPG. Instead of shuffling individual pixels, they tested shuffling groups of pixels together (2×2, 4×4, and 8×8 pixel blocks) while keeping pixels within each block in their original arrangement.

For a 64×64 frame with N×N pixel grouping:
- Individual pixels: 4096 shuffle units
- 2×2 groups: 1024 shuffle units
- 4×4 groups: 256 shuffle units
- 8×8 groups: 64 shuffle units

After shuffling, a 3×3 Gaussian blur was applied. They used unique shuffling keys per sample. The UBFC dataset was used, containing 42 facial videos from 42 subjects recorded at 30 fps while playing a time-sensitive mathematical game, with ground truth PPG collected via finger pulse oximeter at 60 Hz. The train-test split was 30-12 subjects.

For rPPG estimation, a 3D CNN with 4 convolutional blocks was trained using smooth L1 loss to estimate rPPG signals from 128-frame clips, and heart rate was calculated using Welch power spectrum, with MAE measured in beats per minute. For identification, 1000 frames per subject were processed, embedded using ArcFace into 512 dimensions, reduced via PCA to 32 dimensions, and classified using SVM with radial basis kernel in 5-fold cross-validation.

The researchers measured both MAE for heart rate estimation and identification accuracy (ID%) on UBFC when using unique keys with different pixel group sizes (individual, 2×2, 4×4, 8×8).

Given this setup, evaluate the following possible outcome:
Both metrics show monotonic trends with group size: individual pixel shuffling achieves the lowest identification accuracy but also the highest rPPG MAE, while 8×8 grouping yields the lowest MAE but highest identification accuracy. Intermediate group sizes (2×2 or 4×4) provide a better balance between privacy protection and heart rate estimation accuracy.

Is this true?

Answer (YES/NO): NO